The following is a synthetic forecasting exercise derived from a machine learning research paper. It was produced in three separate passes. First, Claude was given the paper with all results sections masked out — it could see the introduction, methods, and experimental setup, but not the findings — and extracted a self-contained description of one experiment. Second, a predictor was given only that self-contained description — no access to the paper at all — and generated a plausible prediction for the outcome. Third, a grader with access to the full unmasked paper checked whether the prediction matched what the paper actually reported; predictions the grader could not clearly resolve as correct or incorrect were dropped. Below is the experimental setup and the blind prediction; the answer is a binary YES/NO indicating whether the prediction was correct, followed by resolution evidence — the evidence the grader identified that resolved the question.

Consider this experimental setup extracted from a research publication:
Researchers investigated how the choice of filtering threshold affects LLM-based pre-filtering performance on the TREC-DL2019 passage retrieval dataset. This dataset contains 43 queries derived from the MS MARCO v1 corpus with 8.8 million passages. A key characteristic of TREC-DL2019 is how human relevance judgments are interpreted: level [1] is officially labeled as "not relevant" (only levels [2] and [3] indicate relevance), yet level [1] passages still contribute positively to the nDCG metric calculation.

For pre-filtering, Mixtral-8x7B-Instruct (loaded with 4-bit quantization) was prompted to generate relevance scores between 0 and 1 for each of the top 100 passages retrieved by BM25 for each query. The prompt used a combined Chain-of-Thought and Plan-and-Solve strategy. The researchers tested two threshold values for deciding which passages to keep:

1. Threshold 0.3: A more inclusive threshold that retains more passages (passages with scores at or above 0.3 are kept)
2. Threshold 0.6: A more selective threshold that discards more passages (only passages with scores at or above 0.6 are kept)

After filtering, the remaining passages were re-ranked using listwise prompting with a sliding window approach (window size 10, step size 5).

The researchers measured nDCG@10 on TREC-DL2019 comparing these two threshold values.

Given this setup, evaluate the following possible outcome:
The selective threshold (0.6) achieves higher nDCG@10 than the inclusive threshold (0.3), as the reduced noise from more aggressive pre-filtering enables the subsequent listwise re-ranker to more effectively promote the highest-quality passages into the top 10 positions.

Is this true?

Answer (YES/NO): YES